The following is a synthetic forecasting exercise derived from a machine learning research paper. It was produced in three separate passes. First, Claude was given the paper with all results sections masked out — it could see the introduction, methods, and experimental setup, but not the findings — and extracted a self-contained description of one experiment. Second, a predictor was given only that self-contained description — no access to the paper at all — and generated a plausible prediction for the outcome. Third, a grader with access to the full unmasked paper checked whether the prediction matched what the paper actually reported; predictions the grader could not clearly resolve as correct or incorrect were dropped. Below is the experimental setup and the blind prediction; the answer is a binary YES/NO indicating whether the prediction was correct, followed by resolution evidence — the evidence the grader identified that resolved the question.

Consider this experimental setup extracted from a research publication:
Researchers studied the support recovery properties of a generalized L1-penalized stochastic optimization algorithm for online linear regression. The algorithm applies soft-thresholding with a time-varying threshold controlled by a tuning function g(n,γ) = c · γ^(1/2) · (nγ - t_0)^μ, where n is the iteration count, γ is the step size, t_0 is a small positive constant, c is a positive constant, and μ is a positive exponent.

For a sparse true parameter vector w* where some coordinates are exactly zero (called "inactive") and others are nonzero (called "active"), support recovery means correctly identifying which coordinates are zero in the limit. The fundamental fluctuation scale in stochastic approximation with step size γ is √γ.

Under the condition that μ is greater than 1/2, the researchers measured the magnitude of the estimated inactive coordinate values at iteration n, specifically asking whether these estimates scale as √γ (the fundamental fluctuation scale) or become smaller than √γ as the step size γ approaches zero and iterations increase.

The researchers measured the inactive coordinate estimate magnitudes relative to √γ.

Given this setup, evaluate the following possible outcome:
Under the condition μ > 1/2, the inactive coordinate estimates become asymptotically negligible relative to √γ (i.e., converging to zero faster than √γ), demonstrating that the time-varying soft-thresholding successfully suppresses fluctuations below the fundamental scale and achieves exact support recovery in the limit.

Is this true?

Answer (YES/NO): YES